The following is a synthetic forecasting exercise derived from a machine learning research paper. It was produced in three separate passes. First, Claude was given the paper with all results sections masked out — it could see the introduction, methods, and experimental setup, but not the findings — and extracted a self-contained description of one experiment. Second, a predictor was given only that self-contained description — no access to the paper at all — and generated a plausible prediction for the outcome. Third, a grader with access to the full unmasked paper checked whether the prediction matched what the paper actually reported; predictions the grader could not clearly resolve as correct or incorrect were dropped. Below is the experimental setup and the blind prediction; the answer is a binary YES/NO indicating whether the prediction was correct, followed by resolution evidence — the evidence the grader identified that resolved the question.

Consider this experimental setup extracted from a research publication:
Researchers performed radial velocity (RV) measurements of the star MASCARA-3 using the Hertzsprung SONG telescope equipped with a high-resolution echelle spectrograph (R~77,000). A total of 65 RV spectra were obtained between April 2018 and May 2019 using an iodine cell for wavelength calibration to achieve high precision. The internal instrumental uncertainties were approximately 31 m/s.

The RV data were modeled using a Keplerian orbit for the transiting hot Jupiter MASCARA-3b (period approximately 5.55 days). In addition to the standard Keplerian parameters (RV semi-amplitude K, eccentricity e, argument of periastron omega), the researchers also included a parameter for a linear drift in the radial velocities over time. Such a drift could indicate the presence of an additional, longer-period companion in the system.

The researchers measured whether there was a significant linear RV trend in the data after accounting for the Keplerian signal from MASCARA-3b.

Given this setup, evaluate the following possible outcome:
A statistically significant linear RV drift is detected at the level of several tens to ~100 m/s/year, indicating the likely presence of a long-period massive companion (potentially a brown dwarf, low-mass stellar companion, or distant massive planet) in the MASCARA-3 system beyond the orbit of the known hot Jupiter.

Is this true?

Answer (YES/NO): YES